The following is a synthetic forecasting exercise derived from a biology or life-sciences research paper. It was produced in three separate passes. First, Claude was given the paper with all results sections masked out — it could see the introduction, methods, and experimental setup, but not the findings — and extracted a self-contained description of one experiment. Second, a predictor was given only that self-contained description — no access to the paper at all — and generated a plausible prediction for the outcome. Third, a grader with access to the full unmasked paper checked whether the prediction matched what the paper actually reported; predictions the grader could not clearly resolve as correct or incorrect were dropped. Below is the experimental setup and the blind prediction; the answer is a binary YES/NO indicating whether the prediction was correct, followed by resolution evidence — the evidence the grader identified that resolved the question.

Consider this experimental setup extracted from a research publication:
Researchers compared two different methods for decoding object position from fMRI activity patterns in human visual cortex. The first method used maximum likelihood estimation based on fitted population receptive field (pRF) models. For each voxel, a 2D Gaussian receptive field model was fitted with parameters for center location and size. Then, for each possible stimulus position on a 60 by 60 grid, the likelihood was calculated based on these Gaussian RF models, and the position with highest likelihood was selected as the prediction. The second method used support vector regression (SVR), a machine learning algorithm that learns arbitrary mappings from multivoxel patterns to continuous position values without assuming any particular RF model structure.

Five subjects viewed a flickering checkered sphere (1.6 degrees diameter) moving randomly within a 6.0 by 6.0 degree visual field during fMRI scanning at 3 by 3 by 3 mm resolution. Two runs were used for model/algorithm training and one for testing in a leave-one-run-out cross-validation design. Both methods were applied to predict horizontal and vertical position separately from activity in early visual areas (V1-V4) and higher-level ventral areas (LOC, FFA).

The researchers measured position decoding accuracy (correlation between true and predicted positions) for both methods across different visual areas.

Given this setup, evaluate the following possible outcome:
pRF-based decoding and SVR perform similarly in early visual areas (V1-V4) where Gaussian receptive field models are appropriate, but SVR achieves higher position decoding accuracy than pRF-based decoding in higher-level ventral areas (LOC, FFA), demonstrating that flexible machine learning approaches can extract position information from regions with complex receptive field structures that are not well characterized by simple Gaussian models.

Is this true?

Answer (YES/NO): NO